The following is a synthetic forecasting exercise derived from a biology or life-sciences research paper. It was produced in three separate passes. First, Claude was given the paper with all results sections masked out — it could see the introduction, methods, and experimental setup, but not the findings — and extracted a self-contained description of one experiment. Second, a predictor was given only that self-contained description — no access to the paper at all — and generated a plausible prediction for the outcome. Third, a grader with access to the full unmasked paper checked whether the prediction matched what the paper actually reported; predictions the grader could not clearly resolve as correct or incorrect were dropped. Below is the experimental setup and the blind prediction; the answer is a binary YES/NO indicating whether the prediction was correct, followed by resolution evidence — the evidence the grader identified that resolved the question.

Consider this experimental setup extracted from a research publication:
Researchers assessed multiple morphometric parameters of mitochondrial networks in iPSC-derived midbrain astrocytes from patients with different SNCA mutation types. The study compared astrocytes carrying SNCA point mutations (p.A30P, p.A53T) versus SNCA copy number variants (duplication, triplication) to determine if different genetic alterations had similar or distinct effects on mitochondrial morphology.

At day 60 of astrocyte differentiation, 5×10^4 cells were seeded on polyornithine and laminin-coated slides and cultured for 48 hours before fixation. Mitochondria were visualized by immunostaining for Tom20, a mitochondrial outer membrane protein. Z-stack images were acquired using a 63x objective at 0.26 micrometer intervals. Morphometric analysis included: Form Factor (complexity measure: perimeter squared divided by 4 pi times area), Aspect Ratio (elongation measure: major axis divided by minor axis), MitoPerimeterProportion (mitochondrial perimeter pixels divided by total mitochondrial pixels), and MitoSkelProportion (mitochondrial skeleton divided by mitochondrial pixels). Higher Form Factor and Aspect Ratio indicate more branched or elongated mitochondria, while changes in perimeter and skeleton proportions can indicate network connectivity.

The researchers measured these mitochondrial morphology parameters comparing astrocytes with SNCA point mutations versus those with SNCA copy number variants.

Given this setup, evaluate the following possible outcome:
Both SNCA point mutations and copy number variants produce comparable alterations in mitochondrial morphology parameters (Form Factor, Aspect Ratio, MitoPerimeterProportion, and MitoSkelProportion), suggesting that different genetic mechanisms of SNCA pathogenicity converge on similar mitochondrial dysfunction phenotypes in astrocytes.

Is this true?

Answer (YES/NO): NO